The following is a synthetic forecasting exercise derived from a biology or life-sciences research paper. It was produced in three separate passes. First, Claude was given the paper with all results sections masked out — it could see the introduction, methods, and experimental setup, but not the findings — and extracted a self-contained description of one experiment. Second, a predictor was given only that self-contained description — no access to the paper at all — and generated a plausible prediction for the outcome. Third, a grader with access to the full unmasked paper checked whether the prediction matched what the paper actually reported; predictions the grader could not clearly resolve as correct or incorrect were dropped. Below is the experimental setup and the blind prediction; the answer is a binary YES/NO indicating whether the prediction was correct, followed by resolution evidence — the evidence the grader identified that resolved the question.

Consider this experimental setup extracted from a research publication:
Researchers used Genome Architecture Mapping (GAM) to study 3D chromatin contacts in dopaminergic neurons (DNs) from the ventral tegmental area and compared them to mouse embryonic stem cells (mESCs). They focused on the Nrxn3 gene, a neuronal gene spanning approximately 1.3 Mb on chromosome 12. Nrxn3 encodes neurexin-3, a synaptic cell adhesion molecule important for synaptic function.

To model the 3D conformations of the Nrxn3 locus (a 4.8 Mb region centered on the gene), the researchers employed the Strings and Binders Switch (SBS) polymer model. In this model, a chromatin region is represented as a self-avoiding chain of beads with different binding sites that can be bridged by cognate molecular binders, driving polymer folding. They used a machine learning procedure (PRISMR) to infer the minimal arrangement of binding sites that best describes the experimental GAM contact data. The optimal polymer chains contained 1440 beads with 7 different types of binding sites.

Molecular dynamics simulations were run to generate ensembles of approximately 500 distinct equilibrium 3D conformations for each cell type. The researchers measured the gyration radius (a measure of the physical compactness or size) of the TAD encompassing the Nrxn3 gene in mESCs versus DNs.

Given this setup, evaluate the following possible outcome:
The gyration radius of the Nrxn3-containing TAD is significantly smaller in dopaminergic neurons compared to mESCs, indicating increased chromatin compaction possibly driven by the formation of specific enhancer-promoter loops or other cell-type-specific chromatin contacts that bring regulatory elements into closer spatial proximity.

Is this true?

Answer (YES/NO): NO